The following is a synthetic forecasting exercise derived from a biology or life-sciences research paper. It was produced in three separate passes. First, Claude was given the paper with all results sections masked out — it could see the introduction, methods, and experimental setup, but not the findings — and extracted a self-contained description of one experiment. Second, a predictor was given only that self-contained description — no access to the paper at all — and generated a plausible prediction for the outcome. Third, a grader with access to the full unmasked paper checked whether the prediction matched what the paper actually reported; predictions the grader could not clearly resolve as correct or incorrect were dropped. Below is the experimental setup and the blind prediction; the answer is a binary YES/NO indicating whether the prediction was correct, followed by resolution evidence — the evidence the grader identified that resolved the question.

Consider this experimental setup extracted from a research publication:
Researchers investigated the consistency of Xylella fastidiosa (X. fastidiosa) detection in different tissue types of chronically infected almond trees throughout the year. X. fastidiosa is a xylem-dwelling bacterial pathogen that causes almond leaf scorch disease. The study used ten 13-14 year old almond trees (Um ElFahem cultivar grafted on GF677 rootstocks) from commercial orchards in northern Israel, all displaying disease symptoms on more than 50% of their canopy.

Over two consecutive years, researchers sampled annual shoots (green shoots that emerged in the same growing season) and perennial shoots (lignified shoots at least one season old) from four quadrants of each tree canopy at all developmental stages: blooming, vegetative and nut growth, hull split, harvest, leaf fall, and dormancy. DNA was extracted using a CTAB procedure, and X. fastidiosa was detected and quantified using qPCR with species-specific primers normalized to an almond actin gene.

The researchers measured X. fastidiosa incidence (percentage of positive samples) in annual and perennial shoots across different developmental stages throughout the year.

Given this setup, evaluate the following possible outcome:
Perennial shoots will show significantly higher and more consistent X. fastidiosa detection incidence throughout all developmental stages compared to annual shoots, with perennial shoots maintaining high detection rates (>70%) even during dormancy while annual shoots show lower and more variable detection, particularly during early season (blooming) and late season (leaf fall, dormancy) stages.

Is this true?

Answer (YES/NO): NO